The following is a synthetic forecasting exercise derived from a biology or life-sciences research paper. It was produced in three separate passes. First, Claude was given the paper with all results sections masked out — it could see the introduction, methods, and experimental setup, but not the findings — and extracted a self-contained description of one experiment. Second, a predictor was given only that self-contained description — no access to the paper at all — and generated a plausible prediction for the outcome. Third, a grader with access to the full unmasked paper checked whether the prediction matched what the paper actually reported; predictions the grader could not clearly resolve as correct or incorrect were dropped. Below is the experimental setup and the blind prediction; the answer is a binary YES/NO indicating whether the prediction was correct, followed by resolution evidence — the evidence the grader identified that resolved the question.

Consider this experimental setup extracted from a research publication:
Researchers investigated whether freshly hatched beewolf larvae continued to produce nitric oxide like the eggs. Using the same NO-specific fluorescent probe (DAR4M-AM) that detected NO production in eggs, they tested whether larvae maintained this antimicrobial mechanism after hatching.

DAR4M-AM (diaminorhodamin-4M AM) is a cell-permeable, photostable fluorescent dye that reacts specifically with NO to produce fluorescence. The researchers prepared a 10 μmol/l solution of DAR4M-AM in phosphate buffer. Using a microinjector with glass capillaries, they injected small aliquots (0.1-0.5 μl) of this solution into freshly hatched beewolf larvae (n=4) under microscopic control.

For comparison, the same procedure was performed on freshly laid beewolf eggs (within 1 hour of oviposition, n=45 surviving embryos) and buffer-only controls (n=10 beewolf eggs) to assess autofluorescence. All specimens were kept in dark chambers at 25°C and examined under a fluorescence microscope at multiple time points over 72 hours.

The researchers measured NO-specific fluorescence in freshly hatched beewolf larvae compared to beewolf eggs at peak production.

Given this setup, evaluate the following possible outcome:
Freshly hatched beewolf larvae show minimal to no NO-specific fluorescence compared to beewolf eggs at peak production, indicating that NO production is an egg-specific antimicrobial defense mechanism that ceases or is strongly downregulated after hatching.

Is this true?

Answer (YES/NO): YES